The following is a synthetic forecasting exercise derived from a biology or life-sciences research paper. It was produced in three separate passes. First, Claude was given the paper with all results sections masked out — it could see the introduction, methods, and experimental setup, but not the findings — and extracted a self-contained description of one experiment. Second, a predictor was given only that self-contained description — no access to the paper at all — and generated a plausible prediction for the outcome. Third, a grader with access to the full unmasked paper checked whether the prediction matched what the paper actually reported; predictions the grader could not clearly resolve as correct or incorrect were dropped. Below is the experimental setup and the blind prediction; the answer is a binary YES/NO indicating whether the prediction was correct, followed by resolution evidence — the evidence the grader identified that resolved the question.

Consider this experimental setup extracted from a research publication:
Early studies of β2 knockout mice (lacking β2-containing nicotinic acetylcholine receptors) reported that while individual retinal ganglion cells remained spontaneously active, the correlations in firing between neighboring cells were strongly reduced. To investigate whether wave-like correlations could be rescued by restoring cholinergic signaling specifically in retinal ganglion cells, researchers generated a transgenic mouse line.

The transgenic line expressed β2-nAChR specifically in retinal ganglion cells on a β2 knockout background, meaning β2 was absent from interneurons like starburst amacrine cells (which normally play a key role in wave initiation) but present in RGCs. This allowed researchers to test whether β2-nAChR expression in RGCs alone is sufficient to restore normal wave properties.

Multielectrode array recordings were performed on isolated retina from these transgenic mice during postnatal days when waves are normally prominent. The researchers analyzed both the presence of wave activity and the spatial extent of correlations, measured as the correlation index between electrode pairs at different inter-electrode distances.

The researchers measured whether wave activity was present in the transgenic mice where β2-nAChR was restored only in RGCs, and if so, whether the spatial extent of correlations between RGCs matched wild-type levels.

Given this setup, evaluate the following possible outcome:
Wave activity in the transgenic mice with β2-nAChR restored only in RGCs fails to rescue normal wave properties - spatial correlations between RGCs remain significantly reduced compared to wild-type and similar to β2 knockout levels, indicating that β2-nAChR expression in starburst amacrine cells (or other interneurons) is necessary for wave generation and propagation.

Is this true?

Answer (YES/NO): NO